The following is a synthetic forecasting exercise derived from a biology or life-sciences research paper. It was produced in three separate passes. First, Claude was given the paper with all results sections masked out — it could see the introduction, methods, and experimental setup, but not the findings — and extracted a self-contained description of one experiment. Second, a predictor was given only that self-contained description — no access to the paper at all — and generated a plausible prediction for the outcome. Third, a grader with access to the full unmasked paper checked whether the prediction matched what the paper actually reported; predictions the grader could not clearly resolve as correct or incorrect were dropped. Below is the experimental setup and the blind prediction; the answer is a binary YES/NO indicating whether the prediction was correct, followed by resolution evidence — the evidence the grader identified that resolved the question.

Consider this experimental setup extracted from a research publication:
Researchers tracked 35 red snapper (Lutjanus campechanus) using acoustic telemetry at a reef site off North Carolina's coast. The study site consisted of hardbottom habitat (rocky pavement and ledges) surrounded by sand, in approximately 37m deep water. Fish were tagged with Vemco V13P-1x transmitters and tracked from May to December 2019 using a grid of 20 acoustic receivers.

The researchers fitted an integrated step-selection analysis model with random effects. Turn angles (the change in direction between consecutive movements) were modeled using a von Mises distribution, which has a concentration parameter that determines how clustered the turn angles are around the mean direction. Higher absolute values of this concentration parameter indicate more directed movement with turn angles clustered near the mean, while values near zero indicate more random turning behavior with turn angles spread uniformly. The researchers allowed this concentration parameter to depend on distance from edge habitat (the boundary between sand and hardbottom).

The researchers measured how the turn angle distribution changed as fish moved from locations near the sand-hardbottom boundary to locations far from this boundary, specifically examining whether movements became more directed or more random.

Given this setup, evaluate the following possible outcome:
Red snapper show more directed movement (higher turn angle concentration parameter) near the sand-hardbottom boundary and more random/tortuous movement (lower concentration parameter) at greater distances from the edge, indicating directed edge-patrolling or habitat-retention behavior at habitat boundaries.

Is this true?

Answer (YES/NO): NO